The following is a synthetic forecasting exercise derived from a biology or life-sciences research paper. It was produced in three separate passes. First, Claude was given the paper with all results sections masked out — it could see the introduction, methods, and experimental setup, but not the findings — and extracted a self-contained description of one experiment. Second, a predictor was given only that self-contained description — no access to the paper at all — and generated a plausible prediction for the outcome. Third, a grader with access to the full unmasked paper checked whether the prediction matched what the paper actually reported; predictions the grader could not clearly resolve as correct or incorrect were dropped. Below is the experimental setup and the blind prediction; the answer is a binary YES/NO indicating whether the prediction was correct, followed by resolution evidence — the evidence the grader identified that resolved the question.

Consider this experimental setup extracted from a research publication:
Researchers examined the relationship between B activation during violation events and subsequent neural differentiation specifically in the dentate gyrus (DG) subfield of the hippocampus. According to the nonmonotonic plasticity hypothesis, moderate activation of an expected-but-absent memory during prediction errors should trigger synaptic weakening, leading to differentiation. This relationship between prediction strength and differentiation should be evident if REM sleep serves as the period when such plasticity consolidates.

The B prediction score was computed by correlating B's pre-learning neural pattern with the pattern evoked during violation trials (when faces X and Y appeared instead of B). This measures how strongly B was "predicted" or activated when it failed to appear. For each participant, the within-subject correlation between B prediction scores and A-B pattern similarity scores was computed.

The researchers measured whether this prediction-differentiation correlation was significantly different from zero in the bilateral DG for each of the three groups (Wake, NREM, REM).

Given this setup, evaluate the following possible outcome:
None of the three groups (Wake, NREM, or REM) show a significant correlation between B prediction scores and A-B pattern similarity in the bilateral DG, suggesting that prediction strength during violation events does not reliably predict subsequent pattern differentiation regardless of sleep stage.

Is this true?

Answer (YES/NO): NO